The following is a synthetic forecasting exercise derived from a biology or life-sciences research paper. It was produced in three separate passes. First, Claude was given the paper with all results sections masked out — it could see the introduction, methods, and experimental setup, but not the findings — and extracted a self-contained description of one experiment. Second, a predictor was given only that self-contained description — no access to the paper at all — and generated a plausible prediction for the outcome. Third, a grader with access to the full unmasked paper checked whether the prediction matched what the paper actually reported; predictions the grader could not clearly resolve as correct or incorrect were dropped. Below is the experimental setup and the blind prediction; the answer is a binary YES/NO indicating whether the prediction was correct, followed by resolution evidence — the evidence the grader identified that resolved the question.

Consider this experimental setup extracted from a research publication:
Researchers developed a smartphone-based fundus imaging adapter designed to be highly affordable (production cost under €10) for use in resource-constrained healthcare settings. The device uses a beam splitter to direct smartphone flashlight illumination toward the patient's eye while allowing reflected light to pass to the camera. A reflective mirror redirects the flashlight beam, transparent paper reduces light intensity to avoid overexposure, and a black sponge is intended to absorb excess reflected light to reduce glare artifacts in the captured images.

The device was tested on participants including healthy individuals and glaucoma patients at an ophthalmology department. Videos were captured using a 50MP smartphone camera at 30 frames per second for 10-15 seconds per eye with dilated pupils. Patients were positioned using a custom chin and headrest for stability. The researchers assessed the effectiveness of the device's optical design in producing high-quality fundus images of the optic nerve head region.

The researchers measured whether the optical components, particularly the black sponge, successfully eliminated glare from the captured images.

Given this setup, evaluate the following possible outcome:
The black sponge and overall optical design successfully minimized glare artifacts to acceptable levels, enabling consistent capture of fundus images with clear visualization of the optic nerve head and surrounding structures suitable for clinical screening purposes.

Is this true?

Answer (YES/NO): NO